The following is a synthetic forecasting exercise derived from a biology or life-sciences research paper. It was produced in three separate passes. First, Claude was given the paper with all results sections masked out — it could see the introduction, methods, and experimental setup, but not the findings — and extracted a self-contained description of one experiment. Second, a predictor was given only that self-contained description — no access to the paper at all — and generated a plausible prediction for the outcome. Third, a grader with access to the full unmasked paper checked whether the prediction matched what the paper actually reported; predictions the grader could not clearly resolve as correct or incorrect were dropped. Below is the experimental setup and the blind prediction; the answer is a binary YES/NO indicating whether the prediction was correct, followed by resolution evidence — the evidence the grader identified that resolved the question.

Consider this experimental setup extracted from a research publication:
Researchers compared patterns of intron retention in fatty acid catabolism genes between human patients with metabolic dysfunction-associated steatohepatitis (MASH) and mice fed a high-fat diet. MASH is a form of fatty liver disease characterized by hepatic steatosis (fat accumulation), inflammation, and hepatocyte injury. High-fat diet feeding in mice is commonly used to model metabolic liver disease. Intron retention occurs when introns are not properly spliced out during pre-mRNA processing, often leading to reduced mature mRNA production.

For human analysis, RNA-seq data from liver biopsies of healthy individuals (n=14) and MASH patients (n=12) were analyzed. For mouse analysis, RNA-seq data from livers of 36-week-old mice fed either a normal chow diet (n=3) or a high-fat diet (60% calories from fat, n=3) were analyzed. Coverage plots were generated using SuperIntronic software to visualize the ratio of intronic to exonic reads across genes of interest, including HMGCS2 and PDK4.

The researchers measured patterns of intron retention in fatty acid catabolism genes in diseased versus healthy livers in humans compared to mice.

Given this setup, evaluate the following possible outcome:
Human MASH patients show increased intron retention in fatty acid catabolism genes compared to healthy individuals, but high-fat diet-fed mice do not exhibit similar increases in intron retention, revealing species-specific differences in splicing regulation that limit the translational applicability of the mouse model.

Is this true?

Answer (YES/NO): YES